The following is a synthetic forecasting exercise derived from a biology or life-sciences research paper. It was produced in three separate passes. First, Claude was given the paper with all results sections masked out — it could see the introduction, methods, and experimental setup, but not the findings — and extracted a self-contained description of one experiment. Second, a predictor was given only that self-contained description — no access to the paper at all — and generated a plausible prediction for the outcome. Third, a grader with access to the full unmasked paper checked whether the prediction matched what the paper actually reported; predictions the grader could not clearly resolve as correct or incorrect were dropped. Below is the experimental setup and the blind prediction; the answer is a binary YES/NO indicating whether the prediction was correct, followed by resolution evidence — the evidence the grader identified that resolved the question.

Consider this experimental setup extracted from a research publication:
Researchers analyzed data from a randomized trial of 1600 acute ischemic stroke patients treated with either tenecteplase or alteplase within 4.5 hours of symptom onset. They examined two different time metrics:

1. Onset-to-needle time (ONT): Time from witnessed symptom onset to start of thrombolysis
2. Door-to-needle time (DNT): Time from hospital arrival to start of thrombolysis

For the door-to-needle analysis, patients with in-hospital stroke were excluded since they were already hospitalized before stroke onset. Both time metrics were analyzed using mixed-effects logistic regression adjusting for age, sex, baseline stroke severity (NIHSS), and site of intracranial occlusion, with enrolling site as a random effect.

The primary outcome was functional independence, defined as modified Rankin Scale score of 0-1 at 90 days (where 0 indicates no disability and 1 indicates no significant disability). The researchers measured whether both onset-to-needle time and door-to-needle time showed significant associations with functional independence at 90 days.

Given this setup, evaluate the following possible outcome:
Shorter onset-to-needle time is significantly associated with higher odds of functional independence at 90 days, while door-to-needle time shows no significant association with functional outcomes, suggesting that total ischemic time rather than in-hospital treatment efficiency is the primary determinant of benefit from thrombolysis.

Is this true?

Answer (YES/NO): NO